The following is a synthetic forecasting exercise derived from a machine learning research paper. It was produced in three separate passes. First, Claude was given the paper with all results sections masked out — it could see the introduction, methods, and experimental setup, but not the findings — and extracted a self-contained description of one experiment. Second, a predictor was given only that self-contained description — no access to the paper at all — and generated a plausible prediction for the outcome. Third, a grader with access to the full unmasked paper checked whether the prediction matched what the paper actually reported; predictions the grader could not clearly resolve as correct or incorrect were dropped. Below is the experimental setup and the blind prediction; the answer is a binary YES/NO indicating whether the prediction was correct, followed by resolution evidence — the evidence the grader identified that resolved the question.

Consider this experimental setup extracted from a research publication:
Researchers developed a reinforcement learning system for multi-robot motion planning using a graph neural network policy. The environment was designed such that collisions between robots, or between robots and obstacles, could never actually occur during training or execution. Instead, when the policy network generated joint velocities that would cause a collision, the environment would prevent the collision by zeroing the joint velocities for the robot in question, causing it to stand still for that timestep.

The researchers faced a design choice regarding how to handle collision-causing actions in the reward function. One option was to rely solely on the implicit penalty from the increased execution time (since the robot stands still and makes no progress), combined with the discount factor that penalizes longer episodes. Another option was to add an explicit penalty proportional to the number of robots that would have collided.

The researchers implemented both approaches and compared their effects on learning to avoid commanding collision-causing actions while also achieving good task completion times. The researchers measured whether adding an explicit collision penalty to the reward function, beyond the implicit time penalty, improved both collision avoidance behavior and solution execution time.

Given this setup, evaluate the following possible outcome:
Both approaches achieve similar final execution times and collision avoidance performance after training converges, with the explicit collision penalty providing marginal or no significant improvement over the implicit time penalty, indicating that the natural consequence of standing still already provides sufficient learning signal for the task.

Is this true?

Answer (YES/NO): NO